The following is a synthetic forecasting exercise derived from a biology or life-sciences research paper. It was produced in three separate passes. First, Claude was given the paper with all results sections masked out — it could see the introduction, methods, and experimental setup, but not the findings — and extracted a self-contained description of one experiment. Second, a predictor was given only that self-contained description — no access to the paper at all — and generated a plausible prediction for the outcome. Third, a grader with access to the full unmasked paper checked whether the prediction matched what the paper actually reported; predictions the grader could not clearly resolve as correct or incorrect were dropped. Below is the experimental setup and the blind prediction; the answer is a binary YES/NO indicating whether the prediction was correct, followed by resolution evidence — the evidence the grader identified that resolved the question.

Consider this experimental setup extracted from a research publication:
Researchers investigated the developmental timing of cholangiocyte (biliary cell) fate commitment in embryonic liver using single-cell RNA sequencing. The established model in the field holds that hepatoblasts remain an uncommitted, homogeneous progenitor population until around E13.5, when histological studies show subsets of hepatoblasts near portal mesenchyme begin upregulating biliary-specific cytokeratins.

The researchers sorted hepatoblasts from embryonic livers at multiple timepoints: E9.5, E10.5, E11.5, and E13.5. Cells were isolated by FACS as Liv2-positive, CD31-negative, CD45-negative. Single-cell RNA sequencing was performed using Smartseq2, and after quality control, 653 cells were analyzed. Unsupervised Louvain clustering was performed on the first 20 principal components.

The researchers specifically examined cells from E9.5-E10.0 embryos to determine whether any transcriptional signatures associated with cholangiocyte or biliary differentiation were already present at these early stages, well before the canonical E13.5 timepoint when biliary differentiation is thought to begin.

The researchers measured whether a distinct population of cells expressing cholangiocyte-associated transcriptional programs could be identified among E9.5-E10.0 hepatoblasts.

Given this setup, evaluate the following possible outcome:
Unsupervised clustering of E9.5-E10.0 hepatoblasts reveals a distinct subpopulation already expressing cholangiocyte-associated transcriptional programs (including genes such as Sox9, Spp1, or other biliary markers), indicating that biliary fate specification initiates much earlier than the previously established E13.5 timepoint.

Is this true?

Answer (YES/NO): YES